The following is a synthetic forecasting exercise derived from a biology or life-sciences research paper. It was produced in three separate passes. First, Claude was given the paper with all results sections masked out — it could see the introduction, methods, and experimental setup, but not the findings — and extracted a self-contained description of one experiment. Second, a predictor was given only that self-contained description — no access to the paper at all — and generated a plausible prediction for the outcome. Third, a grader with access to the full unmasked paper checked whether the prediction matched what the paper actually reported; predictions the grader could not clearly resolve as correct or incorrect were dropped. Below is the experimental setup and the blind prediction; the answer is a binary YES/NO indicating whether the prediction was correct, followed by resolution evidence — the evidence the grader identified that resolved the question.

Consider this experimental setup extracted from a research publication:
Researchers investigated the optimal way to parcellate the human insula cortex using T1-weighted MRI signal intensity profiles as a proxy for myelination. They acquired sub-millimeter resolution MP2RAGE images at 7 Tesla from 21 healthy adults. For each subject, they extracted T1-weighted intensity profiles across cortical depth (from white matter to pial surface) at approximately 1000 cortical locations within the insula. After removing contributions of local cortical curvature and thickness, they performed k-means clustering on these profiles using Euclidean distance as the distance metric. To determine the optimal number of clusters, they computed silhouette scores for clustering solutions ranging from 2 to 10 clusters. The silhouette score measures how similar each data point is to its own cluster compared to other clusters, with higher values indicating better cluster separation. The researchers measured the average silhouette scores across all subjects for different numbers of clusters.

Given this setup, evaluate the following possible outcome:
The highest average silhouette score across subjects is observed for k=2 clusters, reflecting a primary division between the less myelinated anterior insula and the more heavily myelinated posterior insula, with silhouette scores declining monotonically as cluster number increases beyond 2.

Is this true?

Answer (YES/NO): NO